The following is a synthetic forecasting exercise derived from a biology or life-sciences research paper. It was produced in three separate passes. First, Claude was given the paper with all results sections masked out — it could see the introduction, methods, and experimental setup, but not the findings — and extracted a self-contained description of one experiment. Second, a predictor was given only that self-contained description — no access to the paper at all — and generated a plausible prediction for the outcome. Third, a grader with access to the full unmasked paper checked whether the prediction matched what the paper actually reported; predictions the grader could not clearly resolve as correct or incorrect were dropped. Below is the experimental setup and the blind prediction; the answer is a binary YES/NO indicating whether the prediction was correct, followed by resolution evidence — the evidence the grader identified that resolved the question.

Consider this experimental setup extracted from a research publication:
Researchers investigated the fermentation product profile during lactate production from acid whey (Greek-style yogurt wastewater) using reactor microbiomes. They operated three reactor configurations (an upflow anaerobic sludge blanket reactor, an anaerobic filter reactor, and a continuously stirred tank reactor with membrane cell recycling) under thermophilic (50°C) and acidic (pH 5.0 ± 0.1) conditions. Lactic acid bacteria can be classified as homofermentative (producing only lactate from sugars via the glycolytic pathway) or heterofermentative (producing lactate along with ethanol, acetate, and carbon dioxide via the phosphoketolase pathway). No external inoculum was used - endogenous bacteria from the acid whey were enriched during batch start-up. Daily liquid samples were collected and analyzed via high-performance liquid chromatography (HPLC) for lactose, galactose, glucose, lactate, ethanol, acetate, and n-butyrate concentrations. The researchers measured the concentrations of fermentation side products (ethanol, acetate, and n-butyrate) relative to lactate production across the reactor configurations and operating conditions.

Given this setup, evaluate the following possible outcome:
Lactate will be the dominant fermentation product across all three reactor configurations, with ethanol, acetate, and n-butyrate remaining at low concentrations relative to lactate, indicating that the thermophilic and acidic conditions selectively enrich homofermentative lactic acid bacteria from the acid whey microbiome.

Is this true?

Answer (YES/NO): YES